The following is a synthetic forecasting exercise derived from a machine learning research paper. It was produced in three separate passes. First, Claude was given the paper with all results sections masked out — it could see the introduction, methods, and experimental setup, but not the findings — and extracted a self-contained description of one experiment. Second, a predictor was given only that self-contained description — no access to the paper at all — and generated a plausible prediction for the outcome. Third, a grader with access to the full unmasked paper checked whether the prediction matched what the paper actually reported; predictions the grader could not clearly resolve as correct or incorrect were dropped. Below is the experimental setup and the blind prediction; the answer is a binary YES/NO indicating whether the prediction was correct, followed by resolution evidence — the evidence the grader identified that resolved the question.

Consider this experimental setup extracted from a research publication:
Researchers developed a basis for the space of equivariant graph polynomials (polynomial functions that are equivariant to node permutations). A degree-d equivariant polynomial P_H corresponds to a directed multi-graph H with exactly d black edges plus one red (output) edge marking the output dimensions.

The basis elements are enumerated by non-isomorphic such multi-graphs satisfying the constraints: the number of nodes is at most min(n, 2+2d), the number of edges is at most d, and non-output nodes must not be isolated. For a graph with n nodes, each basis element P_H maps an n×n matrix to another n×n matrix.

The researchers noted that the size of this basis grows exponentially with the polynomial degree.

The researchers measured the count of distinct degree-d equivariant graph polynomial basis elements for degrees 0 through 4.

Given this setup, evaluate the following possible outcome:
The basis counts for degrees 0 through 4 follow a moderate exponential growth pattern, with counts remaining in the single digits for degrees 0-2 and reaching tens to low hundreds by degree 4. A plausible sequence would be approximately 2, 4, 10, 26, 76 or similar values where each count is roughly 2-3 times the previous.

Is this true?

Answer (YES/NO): NO